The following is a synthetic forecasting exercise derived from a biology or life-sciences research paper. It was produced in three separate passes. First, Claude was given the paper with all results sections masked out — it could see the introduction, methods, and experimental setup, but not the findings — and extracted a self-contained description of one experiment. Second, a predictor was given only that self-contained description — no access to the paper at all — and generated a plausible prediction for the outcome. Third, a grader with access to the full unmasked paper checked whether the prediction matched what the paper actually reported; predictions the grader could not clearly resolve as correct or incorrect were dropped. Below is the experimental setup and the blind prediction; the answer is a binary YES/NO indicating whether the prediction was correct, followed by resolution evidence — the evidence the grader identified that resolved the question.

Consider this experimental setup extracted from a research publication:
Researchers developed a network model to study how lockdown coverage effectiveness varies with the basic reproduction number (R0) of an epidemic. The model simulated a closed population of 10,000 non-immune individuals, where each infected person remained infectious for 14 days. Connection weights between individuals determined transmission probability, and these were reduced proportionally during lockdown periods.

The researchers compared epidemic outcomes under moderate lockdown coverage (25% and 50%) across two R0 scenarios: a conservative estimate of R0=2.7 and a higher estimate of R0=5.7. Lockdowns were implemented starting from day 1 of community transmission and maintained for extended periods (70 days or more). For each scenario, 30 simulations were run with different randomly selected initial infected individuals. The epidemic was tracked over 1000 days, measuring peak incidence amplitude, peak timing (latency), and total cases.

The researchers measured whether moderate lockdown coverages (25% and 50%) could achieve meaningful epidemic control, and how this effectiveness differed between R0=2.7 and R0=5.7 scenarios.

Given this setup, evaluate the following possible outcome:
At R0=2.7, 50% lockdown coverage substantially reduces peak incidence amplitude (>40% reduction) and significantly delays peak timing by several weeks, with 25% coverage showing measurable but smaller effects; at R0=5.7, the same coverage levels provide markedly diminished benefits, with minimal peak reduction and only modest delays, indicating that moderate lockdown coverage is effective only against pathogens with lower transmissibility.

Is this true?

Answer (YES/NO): NO